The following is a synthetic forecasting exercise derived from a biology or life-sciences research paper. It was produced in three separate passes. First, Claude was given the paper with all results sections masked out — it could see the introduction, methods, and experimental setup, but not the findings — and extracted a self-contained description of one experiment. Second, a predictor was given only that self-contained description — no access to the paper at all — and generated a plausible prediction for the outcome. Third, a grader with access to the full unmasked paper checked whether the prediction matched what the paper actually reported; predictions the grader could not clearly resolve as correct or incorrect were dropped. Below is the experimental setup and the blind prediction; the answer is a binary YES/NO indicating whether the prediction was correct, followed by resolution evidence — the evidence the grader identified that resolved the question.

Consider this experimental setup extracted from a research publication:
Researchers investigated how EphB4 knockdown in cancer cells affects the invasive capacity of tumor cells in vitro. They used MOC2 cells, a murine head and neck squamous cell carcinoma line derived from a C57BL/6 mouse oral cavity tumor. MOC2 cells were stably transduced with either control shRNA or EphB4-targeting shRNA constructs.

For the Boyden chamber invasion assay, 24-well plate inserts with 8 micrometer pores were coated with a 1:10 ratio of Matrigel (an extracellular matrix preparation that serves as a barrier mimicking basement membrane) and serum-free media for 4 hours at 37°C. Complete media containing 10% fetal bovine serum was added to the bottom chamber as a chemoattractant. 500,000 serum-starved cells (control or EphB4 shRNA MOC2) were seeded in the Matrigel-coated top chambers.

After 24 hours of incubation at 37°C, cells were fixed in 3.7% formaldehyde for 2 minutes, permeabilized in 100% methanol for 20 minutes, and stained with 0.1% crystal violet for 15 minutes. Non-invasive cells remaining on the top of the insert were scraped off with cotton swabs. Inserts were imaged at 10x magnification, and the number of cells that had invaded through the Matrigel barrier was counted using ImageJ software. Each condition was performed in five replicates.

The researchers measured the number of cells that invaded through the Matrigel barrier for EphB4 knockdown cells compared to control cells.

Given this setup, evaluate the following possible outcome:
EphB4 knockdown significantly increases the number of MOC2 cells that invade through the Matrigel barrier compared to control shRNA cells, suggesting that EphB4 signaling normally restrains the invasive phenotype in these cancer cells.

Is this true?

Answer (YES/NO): YES